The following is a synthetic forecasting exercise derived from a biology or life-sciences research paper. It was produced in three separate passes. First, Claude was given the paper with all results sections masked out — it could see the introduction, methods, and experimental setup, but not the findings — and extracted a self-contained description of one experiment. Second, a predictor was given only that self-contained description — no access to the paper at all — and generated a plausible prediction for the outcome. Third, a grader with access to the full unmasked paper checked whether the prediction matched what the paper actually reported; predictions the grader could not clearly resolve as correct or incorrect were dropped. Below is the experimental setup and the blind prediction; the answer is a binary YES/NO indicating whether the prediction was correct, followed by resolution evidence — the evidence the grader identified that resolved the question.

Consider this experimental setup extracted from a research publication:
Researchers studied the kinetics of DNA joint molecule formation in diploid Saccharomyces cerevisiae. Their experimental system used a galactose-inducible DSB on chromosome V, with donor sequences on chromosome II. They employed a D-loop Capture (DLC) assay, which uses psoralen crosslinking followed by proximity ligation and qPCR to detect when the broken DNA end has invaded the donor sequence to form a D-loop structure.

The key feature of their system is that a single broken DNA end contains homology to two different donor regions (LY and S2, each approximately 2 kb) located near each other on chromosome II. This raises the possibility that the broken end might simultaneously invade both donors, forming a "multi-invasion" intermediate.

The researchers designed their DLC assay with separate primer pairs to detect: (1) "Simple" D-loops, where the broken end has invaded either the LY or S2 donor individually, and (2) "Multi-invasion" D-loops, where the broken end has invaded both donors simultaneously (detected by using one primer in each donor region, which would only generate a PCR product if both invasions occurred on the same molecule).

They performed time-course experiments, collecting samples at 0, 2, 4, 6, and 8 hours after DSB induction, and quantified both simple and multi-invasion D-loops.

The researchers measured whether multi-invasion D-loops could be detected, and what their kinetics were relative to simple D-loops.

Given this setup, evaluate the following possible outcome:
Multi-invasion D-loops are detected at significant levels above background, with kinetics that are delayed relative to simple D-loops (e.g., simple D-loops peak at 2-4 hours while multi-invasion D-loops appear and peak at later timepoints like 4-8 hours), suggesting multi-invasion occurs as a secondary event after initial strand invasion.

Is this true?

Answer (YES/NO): NO